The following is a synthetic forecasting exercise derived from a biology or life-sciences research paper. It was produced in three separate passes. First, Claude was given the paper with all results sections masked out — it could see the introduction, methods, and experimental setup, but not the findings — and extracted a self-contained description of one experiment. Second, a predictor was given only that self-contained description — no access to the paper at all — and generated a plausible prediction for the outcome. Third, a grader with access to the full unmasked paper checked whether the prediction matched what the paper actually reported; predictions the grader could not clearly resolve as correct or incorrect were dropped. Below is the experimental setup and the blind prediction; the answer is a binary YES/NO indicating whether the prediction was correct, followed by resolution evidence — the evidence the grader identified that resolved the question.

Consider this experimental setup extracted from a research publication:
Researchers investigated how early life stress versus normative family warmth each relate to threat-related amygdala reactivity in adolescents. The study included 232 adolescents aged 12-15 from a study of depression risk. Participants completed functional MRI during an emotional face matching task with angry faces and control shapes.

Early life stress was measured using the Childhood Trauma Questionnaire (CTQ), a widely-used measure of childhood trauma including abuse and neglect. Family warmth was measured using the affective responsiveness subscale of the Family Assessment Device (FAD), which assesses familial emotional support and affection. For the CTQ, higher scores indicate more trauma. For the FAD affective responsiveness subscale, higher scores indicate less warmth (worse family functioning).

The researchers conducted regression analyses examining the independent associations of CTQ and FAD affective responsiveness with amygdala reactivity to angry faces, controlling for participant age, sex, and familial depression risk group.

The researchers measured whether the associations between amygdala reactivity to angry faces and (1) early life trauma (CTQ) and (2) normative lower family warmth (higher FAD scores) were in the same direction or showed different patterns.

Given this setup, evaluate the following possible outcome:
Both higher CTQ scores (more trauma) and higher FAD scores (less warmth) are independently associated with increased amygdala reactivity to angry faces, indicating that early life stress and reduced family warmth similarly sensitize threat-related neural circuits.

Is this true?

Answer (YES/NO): NO